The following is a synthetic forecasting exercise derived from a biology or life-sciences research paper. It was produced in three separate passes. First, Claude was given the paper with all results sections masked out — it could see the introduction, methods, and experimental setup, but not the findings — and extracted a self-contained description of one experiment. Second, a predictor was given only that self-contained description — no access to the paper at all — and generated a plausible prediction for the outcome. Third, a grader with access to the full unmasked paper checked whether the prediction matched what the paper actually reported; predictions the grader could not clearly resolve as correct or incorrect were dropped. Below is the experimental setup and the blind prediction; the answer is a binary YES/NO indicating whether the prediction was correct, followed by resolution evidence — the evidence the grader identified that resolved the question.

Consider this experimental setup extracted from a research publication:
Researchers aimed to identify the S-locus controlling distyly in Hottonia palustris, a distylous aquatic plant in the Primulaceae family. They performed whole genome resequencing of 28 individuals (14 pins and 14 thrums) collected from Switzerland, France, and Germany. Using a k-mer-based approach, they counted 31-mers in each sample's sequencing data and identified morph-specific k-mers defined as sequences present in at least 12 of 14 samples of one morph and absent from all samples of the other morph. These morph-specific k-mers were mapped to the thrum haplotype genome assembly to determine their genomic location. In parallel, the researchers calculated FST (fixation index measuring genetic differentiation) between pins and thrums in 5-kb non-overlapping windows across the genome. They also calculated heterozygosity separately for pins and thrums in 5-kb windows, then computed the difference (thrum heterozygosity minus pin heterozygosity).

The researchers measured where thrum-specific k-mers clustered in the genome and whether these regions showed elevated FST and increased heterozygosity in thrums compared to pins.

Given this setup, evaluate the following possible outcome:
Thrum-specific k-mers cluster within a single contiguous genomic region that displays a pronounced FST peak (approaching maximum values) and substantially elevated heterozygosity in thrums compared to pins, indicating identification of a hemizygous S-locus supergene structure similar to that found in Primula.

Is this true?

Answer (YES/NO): NO